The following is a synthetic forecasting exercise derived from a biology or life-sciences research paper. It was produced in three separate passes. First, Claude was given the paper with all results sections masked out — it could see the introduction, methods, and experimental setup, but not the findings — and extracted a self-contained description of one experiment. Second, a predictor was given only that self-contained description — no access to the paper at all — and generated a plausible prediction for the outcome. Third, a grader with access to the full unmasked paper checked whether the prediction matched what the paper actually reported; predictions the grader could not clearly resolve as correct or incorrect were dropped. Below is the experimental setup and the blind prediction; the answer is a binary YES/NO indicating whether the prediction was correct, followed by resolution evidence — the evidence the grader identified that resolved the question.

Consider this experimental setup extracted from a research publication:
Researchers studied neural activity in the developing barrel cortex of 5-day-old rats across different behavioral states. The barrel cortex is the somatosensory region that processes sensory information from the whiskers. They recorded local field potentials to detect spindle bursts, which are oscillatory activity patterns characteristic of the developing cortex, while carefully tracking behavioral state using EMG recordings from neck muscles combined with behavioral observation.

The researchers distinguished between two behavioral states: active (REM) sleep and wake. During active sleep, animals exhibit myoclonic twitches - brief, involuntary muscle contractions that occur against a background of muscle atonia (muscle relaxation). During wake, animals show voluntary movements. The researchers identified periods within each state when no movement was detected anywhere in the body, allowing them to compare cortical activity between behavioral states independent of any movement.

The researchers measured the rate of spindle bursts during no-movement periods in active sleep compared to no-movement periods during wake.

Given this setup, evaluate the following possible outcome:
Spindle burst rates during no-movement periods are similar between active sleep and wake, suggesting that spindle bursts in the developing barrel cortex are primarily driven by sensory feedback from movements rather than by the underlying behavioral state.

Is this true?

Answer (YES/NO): NO